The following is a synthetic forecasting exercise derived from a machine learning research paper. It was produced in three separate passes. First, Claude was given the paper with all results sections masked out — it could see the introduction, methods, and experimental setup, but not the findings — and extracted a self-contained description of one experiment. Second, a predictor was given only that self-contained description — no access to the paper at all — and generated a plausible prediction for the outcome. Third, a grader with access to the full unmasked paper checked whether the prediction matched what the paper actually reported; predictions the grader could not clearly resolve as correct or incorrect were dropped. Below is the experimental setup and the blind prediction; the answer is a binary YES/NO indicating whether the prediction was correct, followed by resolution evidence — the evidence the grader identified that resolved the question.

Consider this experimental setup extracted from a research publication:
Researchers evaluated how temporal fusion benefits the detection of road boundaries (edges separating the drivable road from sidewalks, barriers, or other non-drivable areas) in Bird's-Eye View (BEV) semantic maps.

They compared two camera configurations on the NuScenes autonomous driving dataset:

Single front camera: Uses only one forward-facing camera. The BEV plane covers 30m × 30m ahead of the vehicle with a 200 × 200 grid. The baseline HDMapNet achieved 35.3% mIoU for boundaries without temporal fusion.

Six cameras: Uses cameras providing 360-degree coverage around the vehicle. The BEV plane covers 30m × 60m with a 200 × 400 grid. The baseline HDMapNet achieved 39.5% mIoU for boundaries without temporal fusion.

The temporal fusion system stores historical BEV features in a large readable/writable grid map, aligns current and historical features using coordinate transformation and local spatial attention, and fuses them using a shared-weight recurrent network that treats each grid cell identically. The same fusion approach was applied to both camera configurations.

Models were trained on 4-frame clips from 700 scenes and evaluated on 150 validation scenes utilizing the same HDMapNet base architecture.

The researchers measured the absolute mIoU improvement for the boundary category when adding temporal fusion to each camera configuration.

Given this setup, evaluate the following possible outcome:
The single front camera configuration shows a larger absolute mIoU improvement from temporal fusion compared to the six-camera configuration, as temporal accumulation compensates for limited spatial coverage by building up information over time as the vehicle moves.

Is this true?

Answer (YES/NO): NO